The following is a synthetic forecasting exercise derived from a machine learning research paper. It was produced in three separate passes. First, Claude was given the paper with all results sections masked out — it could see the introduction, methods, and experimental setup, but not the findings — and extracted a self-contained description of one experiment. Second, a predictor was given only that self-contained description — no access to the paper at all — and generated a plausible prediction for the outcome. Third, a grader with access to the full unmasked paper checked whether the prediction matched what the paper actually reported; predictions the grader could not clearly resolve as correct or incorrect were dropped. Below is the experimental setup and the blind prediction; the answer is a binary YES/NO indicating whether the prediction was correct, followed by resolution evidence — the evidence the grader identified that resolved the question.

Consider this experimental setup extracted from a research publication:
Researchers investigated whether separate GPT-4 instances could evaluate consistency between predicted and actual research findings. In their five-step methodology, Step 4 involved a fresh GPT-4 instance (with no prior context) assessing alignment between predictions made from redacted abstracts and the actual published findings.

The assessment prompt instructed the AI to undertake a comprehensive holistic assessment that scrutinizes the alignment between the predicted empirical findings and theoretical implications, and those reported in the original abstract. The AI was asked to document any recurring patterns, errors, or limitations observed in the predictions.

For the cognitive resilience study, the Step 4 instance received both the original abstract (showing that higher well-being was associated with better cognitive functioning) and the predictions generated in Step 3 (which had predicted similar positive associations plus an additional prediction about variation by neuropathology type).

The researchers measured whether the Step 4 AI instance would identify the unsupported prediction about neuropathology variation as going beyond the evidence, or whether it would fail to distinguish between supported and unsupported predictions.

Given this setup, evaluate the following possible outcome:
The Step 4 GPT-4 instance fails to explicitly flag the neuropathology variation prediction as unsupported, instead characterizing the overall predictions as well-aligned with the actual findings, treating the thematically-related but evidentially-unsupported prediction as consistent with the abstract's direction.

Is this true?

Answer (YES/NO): NO